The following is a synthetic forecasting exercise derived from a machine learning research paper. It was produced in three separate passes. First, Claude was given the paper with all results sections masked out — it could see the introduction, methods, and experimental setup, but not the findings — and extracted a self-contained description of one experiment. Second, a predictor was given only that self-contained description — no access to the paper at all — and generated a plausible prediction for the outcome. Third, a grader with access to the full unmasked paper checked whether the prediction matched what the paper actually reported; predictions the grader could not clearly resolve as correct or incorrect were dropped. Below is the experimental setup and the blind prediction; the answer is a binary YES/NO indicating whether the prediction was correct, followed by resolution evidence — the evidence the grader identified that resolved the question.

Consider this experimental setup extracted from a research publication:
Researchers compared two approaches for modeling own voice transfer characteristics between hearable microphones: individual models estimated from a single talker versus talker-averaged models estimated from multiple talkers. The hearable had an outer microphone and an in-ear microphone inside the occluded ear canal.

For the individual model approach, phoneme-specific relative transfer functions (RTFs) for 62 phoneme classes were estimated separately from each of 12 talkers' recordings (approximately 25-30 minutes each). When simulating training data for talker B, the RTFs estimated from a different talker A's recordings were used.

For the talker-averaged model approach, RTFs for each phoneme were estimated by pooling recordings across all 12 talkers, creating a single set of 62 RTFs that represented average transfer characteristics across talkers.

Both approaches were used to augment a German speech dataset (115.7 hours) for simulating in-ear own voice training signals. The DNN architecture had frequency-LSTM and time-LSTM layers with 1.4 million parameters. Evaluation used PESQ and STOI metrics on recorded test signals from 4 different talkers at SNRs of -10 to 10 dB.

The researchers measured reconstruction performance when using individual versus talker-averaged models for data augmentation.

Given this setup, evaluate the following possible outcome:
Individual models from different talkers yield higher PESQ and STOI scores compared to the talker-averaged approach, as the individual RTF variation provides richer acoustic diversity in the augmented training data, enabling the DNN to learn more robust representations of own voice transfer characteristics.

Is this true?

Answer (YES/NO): YES